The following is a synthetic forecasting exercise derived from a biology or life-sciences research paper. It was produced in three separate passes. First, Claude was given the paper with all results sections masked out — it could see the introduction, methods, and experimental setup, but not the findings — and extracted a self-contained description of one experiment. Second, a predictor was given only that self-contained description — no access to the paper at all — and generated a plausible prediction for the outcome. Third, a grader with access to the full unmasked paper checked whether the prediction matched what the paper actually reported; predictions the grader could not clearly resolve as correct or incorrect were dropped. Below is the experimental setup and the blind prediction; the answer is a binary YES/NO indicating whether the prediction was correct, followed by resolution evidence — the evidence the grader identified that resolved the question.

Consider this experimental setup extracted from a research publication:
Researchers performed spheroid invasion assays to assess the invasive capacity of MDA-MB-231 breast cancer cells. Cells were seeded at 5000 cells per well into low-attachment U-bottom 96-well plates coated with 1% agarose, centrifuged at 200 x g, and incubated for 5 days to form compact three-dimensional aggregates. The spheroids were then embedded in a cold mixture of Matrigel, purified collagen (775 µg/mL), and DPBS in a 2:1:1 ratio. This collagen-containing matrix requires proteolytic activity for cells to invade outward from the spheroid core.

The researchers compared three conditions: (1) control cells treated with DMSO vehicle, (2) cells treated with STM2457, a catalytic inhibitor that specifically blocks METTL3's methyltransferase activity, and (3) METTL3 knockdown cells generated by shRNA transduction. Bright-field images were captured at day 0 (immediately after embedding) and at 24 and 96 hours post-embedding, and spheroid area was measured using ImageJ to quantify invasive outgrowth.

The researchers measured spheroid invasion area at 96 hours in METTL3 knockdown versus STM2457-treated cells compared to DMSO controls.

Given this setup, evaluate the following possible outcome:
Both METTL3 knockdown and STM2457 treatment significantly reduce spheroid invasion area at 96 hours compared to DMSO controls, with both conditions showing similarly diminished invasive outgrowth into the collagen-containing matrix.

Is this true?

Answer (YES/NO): NO